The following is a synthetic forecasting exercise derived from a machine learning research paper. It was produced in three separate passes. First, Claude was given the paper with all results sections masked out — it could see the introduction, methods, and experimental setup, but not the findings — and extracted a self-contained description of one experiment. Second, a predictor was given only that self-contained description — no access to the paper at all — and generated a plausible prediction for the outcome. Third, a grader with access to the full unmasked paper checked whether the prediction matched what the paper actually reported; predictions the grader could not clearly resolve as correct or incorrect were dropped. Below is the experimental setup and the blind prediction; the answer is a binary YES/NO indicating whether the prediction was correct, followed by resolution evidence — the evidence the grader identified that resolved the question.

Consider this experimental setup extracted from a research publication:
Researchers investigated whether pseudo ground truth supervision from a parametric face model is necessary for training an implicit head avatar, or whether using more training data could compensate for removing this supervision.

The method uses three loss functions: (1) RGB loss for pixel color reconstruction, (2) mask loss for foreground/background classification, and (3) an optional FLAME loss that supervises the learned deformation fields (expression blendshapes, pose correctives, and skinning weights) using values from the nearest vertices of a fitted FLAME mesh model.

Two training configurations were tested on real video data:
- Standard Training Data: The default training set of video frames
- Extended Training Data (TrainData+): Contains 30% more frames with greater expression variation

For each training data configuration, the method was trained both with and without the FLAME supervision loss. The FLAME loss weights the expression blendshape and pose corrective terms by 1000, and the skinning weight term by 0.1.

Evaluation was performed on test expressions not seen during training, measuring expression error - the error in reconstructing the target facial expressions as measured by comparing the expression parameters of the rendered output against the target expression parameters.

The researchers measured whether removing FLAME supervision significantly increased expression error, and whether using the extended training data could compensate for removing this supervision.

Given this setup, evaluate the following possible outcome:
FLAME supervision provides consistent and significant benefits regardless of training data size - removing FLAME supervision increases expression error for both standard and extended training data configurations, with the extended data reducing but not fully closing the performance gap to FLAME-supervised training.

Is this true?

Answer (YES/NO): NO